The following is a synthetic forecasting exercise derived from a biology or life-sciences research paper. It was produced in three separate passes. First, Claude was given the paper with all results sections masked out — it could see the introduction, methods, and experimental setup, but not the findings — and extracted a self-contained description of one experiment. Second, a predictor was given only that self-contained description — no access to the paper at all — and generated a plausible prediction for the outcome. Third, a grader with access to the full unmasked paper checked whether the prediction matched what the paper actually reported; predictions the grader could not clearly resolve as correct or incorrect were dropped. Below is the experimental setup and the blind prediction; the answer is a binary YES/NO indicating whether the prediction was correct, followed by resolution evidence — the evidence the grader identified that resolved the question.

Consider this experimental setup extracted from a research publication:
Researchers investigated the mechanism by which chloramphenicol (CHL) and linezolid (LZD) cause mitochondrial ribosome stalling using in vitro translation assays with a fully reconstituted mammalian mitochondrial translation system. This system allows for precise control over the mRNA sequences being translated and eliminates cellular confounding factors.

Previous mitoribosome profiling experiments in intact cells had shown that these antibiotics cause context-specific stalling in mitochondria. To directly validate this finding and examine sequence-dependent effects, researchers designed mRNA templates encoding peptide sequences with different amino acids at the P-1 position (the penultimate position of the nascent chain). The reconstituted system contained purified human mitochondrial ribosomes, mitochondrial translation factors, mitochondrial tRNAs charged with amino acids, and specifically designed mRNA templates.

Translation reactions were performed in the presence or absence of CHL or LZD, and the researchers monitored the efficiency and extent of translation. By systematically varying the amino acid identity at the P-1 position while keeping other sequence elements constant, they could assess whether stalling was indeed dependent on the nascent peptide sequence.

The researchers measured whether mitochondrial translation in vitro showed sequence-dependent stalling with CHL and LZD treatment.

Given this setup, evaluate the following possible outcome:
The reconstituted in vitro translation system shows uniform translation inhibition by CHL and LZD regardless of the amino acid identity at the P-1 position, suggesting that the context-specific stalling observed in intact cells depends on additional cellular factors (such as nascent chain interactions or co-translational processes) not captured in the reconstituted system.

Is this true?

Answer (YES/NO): NO